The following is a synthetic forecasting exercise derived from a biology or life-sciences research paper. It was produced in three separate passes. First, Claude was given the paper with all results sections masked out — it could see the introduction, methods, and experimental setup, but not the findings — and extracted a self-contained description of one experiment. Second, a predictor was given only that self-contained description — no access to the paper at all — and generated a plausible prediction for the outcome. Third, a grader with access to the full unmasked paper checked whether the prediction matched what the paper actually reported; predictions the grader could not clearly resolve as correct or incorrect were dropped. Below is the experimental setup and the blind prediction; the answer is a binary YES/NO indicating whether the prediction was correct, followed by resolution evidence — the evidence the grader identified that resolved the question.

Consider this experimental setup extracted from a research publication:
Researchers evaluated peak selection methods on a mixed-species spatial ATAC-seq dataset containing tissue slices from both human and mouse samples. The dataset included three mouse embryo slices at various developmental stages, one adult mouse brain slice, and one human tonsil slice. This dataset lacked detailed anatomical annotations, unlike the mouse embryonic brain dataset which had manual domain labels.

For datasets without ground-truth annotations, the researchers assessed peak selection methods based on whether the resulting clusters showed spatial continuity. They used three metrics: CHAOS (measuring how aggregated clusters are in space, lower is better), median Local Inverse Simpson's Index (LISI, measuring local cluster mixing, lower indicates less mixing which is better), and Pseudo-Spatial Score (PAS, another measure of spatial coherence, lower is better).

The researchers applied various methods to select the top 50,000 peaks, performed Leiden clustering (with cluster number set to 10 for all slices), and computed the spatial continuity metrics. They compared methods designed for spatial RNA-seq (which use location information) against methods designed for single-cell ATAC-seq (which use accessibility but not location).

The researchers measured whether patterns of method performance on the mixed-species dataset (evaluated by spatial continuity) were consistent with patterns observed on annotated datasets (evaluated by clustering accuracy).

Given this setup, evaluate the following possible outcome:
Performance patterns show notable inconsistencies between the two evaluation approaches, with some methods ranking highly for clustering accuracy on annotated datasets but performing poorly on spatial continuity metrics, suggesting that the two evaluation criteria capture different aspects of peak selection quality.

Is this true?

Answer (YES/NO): NO